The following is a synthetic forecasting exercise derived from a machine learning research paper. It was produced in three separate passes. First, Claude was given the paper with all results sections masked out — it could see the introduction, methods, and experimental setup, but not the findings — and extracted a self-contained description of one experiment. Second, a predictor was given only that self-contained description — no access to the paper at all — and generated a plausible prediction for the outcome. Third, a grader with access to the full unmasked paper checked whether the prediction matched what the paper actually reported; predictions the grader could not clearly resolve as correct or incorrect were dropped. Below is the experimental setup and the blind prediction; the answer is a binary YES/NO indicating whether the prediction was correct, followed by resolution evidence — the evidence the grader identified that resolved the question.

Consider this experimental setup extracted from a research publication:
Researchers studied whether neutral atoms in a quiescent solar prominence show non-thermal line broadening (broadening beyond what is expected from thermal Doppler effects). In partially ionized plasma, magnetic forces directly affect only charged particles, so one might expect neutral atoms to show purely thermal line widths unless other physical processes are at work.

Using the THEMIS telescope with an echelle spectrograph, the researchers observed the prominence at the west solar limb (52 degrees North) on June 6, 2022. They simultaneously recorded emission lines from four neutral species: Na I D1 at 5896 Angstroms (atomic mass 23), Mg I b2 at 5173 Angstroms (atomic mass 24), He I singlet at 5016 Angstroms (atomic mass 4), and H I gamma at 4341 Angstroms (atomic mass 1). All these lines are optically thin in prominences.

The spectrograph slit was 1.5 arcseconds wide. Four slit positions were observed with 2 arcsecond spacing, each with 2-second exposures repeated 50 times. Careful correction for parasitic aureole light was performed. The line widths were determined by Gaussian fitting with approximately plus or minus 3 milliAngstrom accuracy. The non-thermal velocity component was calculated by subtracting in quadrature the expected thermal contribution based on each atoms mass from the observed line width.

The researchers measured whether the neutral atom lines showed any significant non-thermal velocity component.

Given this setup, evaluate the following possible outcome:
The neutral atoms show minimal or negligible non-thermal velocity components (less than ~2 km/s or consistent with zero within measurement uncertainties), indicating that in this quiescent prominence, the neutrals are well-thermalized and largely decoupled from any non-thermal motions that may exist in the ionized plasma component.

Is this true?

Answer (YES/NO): NO